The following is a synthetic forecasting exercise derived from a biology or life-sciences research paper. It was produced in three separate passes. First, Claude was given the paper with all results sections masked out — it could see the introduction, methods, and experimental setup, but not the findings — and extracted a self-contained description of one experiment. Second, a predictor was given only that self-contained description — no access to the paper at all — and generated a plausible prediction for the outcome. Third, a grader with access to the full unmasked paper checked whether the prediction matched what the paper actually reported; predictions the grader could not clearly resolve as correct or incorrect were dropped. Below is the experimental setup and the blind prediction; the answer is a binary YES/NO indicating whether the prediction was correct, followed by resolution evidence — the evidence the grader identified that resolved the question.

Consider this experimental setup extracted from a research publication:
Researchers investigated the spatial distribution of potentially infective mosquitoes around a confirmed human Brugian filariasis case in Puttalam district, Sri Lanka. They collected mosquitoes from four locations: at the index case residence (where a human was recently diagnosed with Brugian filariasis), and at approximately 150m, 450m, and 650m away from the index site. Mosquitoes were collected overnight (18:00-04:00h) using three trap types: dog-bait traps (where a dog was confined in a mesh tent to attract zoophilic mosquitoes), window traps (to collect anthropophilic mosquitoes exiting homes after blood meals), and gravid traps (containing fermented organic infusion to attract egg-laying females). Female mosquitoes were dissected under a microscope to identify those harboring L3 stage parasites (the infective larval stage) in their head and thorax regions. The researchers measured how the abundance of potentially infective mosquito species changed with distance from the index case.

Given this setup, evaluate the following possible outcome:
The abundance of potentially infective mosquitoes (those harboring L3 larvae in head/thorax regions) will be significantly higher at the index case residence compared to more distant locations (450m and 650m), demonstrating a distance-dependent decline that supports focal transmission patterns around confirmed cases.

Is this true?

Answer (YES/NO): YES